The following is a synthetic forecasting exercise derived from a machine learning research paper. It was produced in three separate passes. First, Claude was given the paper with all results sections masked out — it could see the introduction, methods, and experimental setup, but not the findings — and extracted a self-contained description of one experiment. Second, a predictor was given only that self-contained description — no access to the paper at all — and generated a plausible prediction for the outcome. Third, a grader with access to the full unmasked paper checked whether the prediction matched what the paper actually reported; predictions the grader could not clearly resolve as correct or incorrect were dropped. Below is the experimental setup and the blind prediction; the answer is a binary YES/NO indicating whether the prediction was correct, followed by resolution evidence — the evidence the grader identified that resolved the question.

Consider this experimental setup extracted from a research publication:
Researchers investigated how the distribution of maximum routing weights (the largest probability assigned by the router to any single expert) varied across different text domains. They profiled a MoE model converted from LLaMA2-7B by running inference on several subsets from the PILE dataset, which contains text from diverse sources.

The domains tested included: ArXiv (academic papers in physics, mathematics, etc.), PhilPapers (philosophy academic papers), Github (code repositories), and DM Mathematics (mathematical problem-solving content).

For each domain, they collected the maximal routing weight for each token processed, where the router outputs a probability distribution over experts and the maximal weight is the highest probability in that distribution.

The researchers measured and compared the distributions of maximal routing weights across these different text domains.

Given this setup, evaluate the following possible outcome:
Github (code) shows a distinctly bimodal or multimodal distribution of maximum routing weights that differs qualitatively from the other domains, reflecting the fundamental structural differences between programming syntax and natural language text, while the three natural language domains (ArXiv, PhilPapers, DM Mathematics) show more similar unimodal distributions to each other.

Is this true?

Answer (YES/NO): NO